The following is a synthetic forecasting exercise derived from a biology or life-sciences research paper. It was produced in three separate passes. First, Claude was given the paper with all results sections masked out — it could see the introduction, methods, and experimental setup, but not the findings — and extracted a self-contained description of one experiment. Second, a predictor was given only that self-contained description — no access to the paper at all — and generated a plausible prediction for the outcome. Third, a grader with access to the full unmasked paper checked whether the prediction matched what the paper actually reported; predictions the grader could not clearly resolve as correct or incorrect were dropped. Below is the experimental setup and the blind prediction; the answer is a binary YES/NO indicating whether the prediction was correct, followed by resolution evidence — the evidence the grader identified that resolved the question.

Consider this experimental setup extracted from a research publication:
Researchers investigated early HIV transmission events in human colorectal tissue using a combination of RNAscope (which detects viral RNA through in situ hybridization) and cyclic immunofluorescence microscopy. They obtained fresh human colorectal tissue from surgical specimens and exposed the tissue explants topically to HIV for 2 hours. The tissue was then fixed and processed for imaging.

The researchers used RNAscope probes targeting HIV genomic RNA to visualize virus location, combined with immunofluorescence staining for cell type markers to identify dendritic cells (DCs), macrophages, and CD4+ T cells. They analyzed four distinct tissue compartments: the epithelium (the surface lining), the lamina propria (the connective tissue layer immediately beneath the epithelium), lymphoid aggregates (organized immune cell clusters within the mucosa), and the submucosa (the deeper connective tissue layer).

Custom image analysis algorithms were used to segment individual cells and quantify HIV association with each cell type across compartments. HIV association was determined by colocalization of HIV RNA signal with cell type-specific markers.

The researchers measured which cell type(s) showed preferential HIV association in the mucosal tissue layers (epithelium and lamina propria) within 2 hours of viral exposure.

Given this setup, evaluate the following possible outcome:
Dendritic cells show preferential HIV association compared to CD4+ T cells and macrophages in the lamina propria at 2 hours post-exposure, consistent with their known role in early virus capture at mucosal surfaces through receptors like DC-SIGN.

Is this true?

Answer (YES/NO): YES